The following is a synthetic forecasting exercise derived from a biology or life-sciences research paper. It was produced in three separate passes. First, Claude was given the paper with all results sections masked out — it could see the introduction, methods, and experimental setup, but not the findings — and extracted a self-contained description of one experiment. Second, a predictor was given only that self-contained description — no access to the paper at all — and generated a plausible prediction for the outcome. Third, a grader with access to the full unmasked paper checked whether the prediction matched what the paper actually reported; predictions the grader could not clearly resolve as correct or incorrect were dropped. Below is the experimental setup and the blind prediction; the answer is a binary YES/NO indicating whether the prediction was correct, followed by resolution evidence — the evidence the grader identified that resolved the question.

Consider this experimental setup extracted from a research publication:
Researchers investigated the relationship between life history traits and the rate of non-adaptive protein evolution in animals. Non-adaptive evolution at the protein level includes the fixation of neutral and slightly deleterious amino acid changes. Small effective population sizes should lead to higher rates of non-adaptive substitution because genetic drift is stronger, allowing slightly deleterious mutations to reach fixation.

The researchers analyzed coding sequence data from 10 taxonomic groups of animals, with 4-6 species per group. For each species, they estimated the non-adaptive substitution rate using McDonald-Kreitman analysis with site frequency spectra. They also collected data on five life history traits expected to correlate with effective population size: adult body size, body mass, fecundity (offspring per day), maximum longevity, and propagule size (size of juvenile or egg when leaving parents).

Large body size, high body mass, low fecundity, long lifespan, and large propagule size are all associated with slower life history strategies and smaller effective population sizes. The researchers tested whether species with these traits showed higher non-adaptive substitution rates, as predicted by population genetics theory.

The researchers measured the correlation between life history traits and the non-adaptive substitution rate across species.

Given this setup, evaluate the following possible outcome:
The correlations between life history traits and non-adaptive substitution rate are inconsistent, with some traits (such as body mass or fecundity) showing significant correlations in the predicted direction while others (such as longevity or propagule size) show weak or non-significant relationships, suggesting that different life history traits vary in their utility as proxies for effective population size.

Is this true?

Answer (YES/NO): NO